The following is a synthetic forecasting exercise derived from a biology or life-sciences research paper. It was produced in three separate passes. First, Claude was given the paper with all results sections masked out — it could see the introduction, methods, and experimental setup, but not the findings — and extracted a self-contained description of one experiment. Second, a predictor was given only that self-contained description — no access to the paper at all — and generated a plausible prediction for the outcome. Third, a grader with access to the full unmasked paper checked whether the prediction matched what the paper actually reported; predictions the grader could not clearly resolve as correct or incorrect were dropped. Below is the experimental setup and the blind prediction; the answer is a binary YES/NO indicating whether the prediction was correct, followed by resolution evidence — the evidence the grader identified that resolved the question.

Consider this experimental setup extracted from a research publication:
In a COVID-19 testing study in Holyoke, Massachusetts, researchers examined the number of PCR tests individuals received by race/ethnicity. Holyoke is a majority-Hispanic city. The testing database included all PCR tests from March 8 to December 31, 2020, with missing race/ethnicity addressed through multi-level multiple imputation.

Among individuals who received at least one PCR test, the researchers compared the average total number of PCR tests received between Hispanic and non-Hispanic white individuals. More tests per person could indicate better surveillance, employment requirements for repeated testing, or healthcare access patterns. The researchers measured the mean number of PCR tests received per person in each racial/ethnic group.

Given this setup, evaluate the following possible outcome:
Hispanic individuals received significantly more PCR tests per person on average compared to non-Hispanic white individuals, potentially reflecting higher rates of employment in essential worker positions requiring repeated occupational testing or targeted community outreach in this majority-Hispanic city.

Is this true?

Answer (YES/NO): NO